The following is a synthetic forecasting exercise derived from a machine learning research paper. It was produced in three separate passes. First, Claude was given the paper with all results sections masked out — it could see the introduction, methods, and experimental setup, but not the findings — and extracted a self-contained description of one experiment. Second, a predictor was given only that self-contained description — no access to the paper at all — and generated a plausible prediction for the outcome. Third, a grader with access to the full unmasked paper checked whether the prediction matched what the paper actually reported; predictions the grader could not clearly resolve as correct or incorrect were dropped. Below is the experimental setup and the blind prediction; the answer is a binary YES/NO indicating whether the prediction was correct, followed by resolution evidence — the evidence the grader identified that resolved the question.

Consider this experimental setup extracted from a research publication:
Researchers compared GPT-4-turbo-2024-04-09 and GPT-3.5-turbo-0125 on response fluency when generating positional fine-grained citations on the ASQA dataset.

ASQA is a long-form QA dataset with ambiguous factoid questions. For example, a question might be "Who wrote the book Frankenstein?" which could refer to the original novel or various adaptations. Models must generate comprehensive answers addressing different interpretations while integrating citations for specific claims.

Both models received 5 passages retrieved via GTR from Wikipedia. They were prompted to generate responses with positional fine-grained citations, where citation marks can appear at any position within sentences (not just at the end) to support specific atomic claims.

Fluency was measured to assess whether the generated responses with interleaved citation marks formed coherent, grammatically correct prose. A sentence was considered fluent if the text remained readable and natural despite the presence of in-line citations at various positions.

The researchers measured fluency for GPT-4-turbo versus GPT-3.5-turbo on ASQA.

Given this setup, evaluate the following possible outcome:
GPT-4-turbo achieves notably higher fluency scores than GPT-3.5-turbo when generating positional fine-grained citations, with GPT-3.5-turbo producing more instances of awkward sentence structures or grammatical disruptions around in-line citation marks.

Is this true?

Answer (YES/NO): NO